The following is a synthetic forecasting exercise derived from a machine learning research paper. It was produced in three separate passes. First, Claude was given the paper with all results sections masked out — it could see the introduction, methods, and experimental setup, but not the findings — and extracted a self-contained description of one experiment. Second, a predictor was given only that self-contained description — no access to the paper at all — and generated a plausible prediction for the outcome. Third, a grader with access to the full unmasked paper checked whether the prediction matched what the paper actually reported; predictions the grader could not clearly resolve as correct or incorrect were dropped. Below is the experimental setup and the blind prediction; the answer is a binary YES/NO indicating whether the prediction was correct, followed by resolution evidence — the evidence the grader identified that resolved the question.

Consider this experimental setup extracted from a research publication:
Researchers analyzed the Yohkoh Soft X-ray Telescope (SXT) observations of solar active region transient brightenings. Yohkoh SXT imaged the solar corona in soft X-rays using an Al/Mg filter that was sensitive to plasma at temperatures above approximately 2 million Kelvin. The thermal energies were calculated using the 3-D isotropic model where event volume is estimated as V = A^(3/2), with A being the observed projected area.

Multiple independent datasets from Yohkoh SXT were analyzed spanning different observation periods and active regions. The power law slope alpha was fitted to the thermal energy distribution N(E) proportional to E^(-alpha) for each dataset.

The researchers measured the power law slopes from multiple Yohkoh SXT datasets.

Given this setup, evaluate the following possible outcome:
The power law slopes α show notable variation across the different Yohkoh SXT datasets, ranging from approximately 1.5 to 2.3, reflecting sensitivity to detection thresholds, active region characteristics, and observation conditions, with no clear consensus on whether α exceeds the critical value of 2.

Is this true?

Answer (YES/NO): NO